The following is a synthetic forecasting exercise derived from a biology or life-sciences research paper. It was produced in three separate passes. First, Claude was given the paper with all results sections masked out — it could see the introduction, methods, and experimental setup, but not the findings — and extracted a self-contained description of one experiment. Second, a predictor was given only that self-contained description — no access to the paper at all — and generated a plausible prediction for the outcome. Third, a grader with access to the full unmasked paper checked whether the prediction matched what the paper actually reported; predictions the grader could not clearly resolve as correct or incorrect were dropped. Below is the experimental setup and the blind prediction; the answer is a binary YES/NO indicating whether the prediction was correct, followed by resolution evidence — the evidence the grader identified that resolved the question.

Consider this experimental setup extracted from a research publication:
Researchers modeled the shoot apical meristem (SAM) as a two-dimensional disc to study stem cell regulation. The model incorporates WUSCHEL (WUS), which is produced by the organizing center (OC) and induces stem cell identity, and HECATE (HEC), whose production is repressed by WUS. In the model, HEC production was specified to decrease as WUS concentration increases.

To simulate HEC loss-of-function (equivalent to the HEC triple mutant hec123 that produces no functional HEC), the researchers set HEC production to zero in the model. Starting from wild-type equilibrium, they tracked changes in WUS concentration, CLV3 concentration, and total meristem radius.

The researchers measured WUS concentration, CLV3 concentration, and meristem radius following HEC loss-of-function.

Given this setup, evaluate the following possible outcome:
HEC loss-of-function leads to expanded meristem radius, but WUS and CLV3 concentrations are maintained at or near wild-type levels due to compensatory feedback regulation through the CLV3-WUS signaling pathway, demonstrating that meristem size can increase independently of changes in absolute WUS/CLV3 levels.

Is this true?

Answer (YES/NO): NO